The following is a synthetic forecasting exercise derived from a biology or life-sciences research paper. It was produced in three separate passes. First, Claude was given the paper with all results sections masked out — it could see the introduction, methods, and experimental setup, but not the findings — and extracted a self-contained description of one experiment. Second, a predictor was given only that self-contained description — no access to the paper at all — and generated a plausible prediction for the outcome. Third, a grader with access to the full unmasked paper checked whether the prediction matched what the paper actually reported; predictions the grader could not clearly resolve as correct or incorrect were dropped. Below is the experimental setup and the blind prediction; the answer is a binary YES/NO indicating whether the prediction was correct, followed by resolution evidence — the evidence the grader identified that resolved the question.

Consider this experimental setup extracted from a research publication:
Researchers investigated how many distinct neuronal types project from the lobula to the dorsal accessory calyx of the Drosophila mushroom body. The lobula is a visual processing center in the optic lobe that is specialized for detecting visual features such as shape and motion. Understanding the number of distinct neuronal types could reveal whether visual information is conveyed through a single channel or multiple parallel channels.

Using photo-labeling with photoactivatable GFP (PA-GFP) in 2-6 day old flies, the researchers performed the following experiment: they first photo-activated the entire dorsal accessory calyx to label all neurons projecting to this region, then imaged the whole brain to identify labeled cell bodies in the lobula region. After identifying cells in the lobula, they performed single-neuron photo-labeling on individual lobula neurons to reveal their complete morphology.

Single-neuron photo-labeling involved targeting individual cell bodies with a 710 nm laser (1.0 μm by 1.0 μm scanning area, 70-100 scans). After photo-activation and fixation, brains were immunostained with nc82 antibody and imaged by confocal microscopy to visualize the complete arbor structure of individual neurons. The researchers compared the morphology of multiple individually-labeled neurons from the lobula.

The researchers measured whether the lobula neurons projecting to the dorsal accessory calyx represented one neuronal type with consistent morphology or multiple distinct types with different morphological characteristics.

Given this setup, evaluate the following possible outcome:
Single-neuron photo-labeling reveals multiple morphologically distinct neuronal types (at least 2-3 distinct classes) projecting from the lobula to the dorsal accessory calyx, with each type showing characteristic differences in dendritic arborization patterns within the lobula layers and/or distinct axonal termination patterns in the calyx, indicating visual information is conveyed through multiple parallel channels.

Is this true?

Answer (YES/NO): NO